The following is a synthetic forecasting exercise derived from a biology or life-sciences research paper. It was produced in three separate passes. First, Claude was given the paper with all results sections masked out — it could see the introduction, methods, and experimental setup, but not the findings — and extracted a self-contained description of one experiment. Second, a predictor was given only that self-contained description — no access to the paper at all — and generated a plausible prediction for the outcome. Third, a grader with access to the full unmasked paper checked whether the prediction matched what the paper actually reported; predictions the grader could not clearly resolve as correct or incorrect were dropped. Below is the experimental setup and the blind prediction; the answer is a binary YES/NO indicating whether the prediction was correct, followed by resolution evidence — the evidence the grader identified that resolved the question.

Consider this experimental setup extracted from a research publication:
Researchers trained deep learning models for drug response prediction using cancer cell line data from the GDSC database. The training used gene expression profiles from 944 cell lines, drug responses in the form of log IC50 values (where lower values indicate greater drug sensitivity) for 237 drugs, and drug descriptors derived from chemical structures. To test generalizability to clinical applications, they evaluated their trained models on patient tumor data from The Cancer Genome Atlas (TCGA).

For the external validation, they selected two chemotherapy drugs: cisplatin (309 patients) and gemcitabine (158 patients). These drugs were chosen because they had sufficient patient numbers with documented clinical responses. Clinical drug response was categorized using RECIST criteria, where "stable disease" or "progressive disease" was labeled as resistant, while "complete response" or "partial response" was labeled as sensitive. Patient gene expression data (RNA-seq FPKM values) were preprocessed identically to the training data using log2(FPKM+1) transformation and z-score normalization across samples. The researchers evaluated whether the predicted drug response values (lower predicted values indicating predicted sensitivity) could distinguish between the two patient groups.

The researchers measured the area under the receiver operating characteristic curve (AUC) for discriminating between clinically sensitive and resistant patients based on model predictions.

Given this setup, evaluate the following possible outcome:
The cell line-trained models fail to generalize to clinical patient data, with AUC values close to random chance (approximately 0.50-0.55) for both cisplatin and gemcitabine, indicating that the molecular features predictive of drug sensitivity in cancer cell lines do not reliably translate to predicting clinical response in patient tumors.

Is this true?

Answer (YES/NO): NO